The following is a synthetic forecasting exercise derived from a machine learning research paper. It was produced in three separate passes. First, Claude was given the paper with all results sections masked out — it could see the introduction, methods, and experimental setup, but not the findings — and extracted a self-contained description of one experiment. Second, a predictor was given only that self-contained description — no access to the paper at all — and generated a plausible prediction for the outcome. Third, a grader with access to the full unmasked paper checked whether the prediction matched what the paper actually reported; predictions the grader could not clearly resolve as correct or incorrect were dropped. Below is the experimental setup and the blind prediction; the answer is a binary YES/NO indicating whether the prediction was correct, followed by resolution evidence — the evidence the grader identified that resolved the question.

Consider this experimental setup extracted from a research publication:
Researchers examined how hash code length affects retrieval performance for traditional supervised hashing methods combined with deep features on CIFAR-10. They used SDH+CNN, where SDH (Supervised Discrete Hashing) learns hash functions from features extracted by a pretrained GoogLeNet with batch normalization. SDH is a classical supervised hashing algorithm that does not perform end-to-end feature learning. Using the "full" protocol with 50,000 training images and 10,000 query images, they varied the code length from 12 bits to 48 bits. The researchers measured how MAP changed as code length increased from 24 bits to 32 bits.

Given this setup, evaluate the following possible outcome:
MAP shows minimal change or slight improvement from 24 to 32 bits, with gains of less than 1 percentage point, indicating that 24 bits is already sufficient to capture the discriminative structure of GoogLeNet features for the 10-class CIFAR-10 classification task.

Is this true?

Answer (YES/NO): NO